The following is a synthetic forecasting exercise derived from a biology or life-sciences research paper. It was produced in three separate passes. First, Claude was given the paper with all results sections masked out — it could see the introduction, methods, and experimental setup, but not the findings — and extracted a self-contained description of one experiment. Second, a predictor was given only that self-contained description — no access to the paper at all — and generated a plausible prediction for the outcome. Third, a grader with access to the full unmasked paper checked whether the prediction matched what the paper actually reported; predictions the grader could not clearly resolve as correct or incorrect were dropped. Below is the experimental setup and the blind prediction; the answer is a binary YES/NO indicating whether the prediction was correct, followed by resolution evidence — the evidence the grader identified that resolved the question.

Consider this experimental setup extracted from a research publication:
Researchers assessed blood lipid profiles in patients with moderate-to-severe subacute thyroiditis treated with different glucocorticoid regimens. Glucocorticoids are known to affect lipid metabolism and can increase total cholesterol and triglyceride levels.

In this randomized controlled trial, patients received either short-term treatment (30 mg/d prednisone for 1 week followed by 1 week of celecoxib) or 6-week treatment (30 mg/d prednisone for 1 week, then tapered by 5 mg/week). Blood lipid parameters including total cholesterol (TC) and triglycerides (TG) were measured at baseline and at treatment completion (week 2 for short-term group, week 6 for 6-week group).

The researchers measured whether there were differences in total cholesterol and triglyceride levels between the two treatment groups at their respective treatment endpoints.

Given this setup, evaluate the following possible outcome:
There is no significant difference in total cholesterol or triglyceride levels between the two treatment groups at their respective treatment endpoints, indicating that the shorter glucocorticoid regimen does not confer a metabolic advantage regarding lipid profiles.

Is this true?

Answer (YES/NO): YES